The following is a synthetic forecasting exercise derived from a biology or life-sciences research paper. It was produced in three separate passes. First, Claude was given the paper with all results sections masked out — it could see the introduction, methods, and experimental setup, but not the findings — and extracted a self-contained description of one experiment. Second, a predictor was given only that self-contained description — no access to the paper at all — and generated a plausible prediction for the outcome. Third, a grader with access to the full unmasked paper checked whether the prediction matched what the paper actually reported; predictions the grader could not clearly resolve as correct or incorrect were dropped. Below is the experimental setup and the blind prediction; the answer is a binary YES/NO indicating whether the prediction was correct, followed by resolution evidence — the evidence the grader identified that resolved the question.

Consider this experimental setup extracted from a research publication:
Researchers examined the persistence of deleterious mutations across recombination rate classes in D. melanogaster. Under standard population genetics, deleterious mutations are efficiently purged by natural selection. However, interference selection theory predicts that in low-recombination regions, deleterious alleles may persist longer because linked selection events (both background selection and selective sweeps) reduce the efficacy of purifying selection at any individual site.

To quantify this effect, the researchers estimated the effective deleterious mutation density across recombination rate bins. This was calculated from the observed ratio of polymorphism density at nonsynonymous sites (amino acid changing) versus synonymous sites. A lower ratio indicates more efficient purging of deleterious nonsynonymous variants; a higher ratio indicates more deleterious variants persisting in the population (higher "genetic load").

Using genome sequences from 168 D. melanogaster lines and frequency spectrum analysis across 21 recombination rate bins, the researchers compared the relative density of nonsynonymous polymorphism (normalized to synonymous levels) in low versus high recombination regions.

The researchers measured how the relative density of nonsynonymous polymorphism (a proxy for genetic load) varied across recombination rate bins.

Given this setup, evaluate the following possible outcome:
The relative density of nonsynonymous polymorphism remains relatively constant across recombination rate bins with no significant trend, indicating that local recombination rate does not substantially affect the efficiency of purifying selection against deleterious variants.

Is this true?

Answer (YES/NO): NO